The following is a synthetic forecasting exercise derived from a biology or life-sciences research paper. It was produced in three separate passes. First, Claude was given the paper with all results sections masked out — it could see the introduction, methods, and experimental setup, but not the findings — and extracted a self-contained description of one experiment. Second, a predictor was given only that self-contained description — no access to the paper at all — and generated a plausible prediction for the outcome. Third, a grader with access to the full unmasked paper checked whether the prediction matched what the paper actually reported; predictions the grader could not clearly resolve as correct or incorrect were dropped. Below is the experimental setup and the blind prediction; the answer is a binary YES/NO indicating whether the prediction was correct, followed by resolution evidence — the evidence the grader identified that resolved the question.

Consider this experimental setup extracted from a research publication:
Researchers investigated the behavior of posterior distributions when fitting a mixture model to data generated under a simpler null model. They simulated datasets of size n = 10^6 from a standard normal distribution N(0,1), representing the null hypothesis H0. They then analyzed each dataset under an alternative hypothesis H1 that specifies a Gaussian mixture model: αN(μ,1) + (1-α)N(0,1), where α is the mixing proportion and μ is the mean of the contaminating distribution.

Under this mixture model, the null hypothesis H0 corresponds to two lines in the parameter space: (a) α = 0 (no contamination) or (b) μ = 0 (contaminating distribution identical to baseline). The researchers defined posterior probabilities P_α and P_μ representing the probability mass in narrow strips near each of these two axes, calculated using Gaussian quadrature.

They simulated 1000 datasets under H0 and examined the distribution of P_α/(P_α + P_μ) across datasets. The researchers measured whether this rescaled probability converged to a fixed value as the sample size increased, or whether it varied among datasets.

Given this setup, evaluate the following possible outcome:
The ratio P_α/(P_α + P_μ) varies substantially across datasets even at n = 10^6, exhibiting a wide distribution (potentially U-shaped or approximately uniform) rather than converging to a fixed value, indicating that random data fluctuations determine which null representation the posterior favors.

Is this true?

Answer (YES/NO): YES